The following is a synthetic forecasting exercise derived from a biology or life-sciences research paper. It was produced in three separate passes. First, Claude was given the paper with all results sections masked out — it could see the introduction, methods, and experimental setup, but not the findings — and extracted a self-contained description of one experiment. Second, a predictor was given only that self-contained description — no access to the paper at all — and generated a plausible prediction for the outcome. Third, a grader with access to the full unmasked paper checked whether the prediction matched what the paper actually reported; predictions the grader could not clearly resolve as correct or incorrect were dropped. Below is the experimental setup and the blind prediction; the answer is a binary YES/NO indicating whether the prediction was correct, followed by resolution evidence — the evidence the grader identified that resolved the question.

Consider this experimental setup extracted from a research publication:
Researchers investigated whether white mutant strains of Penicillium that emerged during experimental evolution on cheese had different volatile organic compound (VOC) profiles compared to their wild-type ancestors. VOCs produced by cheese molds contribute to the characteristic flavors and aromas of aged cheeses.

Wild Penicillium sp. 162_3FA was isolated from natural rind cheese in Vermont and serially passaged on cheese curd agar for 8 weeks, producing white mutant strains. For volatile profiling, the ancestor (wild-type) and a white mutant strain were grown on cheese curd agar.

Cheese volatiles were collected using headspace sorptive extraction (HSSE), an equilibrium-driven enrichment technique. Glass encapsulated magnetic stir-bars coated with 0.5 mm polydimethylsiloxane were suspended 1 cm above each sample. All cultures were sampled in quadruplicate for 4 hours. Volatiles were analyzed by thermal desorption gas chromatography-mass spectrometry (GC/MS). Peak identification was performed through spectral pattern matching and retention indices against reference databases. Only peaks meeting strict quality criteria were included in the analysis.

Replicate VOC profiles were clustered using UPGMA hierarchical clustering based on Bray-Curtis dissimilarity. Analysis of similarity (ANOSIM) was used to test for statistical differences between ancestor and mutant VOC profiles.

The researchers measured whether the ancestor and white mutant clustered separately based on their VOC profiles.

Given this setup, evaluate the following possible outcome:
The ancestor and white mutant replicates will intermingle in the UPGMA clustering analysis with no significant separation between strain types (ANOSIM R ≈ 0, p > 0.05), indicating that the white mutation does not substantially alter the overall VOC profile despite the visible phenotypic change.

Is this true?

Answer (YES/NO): NO